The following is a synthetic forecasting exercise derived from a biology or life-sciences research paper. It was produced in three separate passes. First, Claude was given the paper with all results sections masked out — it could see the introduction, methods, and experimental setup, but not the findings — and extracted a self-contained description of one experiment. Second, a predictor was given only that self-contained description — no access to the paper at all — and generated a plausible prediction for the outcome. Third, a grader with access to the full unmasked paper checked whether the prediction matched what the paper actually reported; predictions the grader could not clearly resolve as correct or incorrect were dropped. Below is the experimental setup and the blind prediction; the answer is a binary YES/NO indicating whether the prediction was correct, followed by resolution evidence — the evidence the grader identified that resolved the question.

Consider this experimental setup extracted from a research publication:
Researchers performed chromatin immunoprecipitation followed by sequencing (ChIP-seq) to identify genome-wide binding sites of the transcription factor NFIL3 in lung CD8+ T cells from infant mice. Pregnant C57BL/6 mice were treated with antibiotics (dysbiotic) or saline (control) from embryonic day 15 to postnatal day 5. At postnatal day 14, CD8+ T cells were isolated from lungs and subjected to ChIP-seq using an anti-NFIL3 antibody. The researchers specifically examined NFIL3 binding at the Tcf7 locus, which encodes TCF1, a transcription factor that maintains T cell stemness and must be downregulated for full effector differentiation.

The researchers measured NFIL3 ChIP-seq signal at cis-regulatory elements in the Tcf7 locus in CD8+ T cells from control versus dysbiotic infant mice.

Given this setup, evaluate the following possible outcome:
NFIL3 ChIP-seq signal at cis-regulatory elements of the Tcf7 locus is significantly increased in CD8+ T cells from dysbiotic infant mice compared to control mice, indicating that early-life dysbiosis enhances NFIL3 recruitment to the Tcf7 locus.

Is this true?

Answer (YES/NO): NO